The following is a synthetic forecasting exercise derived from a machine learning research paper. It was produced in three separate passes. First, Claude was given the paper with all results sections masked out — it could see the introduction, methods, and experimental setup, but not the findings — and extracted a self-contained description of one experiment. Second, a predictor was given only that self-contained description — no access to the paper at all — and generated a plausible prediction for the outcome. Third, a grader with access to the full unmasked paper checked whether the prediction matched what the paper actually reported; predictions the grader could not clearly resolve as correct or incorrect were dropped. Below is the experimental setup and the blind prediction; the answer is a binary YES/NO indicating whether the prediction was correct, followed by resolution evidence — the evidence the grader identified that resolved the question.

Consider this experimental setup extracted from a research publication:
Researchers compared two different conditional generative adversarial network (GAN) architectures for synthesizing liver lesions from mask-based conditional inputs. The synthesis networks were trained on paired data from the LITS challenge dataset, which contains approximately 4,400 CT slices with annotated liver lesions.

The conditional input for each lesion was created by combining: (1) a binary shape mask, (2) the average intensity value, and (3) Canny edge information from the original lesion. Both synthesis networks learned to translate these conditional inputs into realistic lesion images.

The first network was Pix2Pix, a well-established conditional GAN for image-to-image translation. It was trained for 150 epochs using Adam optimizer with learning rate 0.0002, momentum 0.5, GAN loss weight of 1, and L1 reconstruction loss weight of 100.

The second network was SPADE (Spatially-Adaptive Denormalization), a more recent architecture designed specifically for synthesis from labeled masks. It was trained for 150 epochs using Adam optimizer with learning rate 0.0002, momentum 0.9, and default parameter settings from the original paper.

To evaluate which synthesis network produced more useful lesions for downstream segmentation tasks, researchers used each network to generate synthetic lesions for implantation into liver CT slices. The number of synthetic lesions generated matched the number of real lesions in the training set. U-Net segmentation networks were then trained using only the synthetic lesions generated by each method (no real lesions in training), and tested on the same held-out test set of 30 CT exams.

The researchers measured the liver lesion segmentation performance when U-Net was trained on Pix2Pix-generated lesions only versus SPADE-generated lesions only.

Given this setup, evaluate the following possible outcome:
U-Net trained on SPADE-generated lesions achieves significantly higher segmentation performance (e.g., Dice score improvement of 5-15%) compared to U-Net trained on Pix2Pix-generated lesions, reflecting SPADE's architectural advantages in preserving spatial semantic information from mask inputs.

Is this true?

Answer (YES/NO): NO